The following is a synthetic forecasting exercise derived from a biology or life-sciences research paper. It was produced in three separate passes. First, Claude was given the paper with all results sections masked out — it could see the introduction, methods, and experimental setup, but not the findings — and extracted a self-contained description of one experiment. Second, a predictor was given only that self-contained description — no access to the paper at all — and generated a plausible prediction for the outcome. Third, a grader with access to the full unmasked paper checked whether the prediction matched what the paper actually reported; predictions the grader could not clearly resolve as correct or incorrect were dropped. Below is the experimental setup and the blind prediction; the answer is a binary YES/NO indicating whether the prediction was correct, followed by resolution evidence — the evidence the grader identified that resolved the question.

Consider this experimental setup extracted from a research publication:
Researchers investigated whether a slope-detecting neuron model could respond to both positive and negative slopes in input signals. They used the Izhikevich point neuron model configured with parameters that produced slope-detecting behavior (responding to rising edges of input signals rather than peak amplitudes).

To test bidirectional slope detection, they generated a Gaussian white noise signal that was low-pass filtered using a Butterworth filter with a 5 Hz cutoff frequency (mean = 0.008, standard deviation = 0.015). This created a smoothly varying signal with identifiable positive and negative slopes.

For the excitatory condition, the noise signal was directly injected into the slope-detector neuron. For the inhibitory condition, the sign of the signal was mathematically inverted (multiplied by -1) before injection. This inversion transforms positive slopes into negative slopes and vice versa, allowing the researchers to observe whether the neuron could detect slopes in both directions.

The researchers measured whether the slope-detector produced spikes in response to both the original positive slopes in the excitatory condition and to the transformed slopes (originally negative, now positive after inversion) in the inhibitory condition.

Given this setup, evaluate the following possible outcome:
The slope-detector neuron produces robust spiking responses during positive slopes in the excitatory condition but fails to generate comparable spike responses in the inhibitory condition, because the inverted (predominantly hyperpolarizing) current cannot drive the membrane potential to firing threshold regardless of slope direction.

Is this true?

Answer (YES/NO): NO